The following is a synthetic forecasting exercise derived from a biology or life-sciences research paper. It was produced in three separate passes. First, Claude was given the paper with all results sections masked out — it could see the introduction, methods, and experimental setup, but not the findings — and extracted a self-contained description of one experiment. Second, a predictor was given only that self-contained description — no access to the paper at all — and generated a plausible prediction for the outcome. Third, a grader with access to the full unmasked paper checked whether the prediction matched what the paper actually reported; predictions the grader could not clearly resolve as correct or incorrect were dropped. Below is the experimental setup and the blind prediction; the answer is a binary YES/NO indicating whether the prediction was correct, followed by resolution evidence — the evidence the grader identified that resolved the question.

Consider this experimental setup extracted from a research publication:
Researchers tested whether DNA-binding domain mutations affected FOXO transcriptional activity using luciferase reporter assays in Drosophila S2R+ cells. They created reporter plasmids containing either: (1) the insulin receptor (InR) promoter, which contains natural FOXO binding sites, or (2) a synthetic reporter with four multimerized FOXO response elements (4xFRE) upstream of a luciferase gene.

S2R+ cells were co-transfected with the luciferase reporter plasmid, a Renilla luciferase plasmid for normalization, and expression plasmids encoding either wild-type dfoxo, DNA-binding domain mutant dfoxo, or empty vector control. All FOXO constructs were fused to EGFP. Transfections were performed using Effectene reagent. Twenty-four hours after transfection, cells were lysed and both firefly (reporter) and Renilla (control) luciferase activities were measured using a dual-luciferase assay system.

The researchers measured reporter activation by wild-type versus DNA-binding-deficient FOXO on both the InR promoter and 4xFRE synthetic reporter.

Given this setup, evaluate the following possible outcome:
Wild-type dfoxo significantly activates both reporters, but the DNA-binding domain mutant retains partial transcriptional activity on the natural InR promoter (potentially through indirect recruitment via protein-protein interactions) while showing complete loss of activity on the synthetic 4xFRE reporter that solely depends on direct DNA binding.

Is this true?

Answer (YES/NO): NO